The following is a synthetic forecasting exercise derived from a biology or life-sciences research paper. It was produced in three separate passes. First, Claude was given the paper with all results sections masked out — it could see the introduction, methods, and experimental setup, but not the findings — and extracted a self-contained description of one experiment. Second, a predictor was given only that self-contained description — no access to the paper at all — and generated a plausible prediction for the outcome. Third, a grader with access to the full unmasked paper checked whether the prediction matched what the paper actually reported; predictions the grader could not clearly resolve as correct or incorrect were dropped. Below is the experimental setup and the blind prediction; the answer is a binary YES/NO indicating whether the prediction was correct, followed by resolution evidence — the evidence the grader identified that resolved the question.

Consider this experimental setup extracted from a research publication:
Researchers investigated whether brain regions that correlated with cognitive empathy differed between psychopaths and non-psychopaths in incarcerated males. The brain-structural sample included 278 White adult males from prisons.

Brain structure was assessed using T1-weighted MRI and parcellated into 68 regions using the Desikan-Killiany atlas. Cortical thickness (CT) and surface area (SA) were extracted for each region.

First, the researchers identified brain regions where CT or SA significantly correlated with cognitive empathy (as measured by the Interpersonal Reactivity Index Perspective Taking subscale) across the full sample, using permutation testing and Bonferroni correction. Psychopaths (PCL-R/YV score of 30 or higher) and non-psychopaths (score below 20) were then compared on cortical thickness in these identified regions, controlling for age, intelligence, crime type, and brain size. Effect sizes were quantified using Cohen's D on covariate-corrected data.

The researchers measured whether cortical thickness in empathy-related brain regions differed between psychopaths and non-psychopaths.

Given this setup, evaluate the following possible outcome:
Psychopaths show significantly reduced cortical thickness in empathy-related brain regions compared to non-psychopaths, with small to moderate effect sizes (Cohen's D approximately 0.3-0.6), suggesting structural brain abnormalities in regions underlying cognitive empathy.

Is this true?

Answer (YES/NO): NO